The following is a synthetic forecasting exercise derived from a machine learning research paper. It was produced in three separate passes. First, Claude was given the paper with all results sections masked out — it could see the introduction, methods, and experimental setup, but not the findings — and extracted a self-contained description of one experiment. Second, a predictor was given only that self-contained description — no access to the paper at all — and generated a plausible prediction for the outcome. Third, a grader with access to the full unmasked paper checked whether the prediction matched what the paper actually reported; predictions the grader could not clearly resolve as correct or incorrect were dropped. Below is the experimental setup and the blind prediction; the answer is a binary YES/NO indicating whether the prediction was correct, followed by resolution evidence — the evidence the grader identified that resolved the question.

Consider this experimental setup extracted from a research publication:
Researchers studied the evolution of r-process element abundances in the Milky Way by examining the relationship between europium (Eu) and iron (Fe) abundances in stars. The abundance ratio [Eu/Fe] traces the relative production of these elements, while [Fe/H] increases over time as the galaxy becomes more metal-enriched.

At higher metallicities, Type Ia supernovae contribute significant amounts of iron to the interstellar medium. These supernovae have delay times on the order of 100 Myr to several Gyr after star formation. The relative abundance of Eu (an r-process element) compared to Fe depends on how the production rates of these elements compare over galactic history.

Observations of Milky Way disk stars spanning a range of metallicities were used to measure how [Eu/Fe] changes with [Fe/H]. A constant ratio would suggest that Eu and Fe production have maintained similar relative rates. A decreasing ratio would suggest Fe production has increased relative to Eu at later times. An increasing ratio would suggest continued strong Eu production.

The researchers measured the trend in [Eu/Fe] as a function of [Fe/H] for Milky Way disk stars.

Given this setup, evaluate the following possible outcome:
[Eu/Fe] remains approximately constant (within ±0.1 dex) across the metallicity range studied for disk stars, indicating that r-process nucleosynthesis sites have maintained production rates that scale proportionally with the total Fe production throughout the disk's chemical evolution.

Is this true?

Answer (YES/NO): NO